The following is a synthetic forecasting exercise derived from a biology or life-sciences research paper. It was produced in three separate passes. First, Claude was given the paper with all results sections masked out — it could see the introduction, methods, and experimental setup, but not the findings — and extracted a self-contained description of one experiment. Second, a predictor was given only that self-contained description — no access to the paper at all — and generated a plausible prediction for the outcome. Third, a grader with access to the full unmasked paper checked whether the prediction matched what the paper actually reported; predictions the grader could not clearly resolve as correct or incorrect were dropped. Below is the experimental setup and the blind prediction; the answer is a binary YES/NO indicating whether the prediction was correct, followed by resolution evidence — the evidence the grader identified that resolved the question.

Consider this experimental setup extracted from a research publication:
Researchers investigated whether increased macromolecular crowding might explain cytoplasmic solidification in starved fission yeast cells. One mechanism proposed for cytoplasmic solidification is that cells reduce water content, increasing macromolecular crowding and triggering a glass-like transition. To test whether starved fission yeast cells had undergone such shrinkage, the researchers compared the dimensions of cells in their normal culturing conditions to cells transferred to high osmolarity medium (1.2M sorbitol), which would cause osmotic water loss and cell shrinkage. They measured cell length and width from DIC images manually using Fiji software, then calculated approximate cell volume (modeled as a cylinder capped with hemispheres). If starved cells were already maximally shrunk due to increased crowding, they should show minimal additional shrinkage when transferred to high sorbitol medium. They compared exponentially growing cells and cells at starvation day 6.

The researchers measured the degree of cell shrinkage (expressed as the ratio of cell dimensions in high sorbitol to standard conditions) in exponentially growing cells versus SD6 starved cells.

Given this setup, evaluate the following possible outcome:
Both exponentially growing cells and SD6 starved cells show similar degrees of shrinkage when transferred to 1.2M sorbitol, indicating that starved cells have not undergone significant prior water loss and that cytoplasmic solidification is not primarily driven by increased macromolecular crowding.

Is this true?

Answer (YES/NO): NO